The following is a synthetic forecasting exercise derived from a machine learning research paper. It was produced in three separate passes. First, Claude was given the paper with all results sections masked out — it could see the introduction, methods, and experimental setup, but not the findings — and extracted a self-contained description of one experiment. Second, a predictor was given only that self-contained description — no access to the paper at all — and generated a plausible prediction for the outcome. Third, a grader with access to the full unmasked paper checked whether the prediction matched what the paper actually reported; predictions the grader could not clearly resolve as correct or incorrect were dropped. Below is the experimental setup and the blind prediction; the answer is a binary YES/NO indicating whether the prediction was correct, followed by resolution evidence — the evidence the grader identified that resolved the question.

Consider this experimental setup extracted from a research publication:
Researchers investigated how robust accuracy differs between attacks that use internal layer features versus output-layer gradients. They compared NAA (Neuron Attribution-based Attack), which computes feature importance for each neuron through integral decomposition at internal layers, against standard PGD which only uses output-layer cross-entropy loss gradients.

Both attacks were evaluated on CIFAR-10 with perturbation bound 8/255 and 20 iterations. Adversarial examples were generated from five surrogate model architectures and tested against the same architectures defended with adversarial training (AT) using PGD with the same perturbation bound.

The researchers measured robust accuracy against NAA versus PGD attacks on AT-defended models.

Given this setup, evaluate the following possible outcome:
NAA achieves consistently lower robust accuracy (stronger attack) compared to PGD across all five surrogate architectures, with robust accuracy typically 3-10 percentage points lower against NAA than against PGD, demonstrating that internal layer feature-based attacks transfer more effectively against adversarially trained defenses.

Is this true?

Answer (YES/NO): NO